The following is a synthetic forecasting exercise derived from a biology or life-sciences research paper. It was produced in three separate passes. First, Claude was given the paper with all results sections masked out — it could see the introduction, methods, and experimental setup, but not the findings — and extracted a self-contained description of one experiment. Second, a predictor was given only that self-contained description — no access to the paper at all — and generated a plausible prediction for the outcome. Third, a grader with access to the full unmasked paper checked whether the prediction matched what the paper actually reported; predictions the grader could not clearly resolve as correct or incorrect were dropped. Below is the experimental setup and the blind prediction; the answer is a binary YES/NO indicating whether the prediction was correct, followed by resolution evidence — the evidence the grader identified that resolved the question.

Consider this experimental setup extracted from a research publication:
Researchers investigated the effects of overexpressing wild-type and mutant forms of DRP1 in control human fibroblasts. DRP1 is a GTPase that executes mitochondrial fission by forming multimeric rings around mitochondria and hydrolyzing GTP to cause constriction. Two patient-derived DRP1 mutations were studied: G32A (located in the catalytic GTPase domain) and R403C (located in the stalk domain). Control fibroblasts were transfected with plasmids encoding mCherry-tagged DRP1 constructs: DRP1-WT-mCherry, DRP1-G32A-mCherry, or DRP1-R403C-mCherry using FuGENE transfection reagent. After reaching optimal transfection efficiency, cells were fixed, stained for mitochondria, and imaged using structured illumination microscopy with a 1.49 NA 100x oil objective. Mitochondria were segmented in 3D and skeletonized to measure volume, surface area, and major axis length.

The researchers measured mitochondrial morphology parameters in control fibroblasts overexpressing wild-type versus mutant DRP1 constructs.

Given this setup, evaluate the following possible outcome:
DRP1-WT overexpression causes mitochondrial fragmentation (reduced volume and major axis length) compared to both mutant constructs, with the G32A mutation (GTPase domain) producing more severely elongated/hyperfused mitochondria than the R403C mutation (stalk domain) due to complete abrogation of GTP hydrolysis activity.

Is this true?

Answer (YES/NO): NO